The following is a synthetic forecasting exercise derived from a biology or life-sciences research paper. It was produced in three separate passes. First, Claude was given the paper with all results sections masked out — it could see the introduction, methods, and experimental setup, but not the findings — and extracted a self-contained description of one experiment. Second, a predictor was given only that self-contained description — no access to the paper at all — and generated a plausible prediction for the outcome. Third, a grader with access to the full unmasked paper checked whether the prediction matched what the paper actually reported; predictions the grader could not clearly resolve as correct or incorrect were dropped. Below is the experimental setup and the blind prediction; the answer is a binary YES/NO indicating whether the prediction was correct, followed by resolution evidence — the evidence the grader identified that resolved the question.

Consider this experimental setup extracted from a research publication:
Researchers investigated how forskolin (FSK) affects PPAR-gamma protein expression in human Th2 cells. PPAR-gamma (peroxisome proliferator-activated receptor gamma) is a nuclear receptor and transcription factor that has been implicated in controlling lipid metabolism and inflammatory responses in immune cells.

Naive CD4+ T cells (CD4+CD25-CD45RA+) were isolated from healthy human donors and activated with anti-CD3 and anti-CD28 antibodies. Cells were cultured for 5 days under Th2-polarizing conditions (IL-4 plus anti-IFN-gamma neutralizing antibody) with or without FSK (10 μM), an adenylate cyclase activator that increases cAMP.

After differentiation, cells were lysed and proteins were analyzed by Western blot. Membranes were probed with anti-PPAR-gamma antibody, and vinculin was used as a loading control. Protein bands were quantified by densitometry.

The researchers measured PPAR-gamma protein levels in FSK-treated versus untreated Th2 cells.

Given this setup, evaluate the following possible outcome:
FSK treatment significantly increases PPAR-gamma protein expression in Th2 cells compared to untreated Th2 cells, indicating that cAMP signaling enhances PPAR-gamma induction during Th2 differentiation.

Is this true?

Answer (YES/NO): YES